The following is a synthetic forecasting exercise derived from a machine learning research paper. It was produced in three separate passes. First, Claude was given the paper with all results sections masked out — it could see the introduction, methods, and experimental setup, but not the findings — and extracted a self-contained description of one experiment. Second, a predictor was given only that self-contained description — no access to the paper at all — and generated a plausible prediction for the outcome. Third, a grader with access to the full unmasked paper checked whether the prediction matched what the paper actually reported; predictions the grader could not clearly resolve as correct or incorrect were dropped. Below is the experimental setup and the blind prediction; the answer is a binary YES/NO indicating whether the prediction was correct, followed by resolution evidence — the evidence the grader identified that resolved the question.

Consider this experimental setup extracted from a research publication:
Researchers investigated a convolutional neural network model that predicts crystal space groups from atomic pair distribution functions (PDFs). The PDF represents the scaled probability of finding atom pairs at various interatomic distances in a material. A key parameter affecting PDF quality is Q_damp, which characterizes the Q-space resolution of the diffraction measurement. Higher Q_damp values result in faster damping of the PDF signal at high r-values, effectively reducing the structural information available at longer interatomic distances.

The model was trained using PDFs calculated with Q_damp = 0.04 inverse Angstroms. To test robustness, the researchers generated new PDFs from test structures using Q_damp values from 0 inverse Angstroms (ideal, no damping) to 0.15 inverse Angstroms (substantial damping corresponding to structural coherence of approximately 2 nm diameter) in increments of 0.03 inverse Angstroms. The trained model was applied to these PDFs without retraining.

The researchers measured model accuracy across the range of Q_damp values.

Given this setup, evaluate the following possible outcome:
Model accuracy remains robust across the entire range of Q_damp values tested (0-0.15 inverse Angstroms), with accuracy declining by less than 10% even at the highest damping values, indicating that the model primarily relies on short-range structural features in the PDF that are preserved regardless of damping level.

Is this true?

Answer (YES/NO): NO